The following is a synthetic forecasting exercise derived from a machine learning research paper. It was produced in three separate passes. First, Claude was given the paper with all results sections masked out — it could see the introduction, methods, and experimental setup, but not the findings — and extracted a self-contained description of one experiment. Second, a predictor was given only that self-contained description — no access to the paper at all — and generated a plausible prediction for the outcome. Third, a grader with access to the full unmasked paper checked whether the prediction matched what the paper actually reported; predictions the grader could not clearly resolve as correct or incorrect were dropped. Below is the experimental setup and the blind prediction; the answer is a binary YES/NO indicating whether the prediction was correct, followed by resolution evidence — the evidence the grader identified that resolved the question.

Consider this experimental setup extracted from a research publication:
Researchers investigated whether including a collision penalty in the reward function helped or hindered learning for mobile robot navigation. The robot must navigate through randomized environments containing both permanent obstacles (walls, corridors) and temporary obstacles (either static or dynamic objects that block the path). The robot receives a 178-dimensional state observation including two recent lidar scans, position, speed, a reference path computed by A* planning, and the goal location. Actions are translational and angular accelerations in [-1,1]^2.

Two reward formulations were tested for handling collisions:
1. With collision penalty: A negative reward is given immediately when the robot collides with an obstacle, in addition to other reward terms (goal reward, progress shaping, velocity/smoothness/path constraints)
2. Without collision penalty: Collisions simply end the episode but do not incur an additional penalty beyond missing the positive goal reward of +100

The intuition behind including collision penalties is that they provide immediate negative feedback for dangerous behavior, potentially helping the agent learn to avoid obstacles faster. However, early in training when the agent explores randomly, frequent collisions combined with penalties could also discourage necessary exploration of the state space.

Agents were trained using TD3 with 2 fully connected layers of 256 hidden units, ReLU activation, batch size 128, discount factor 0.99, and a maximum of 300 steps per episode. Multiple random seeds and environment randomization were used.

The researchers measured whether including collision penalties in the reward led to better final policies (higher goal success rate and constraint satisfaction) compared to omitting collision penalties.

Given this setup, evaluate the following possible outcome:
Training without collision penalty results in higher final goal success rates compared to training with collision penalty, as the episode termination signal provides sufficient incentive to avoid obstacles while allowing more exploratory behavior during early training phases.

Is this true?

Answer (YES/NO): YES